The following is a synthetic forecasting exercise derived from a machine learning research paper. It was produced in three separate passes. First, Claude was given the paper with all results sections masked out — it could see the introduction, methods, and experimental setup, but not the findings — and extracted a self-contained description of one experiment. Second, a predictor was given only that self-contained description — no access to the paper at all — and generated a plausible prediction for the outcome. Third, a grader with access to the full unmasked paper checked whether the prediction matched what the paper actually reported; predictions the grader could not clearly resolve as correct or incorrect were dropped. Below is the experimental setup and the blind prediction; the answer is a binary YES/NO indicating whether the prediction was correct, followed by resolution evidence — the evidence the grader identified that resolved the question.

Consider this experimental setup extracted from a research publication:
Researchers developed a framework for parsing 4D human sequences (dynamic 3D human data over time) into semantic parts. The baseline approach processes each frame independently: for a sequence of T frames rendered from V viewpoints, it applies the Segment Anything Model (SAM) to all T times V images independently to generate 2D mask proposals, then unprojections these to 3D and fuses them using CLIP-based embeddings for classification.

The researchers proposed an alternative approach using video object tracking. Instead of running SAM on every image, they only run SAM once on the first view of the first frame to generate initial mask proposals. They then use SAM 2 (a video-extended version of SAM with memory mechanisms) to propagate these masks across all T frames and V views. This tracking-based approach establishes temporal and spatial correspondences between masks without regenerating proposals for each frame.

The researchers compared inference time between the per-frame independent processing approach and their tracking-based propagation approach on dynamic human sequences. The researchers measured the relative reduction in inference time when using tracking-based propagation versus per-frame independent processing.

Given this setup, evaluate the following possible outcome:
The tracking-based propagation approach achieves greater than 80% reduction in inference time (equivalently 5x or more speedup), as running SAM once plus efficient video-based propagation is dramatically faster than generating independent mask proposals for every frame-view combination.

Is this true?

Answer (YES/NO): YES